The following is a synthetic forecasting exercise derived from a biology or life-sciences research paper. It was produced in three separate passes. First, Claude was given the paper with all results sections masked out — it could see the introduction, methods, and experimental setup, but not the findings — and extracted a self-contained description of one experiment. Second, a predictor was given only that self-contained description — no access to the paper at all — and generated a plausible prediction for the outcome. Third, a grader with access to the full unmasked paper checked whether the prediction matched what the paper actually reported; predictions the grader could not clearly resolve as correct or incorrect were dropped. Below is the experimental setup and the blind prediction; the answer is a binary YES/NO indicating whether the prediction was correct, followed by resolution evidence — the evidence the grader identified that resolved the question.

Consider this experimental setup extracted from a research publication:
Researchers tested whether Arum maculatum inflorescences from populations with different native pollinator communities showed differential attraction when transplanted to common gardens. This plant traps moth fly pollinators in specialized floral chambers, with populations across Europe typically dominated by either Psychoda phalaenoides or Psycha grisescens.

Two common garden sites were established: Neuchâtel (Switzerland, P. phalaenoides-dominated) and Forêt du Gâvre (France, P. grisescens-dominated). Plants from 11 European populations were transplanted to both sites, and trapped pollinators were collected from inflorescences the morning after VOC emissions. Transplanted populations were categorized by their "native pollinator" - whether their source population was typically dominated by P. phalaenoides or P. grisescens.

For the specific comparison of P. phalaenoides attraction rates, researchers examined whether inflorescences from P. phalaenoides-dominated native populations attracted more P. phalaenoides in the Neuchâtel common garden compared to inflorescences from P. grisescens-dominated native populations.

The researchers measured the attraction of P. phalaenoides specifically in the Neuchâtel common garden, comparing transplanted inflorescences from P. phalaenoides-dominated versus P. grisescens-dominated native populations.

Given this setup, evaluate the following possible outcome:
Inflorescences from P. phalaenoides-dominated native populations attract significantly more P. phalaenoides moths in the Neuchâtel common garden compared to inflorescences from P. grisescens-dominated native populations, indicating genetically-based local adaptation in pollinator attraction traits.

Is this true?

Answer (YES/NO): NO